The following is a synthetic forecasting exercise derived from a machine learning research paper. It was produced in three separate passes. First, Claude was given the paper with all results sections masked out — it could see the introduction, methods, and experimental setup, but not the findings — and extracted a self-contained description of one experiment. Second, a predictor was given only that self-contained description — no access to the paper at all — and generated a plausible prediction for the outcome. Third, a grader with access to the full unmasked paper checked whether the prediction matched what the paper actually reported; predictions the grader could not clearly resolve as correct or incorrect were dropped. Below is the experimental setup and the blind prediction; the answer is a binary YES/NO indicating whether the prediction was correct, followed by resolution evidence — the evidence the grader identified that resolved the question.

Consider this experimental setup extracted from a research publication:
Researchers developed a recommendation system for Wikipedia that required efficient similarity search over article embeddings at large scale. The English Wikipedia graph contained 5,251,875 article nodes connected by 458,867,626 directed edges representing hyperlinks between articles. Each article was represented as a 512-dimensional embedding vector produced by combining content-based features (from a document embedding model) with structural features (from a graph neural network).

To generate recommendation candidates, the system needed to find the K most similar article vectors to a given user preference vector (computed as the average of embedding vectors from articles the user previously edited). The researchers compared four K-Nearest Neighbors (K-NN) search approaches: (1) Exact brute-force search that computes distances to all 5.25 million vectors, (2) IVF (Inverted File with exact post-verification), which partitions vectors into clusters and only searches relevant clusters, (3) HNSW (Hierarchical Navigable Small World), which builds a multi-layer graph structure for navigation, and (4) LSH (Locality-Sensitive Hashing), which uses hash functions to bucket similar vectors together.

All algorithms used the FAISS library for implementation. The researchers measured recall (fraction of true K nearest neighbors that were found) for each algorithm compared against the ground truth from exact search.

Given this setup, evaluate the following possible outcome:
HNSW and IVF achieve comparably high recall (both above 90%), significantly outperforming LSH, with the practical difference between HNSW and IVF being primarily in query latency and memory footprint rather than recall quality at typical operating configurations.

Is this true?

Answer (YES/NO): NO